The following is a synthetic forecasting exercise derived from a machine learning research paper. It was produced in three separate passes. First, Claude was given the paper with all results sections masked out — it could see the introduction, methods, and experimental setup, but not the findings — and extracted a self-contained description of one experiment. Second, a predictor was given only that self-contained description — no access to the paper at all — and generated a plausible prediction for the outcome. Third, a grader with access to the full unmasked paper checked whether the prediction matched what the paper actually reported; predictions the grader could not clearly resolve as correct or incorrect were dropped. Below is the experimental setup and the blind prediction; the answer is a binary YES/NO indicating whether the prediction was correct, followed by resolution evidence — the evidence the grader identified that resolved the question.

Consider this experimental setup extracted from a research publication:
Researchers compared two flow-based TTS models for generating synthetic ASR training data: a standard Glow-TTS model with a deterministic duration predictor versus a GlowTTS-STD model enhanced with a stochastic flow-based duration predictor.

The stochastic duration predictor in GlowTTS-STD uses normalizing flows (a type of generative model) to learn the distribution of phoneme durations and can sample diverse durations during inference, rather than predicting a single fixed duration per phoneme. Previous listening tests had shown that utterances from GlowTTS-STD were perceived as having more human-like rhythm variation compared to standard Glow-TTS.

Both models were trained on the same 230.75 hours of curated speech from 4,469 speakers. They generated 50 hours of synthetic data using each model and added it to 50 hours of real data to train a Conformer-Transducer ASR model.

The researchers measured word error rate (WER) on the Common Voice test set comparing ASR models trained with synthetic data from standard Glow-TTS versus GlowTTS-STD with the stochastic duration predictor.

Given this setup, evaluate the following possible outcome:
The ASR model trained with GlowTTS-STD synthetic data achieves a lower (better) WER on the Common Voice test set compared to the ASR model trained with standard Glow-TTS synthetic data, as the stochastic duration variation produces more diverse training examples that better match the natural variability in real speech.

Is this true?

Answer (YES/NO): NO